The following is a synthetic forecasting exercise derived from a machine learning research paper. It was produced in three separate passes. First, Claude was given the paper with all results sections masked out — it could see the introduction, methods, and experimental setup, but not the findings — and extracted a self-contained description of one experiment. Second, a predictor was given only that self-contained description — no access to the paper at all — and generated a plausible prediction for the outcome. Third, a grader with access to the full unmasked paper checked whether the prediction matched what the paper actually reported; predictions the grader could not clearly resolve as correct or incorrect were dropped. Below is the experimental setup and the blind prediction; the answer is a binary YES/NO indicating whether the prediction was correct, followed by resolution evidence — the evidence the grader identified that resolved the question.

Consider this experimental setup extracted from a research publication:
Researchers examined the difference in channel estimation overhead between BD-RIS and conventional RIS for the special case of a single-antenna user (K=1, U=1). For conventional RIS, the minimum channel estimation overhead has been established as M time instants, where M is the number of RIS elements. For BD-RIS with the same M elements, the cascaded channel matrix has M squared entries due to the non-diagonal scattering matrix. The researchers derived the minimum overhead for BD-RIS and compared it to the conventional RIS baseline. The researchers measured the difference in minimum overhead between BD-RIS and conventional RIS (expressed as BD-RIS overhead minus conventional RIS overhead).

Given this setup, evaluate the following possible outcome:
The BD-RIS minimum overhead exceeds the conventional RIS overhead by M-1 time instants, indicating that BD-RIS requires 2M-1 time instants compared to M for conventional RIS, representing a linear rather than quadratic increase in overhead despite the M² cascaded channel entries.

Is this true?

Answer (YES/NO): NO